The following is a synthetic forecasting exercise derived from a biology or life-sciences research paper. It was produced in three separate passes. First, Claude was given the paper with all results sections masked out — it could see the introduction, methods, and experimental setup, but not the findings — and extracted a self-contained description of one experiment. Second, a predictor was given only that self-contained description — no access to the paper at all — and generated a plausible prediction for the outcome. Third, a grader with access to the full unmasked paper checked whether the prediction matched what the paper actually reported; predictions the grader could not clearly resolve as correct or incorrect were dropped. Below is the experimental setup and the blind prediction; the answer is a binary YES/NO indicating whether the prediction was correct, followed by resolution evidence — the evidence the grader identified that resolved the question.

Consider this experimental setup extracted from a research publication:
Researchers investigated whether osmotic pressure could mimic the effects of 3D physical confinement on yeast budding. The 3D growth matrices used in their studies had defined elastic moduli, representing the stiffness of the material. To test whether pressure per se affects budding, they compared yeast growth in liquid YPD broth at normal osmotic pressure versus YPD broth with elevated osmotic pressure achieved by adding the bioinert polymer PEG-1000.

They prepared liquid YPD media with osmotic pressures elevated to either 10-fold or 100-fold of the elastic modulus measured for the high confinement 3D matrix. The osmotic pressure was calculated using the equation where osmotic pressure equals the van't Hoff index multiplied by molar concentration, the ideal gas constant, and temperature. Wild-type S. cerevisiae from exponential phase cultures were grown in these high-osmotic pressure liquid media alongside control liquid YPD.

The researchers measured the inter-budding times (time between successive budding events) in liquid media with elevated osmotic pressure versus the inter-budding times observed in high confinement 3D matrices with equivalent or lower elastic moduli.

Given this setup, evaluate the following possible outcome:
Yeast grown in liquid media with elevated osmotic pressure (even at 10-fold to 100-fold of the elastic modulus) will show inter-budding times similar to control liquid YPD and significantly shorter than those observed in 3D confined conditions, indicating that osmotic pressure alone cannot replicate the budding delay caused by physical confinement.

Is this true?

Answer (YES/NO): YES